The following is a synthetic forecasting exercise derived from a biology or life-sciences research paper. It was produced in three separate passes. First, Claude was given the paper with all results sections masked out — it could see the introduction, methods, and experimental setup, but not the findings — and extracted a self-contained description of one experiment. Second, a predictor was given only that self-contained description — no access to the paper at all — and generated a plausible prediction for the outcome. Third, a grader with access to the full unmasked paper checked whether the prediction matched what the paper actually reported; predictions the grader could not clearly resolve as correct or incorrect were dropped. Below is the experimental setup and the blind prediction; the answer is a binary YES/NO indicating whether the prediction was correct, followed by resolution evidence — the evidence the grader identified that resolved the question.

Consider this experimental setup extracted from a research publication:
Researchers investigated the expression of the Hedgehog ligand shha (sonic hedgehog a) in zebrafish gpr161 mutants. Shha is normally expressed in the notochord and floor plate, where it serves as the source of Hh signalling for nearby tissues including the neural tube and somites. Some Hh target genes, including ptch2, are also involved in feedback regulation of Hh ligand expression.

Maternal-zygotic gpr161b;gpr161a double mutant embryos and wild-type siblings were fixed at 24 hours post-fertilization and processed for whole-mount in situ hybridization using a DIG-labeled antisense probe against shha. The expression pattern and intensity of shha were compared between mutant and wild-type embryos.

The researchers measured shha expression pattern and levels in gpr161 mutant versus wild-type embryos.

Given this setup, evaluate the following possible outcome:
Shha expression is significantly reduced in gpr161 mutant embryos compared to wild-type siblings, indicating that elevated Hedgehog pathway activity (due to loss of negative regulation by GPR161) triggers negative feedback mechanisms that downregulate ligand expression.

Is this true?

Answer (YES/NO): NO